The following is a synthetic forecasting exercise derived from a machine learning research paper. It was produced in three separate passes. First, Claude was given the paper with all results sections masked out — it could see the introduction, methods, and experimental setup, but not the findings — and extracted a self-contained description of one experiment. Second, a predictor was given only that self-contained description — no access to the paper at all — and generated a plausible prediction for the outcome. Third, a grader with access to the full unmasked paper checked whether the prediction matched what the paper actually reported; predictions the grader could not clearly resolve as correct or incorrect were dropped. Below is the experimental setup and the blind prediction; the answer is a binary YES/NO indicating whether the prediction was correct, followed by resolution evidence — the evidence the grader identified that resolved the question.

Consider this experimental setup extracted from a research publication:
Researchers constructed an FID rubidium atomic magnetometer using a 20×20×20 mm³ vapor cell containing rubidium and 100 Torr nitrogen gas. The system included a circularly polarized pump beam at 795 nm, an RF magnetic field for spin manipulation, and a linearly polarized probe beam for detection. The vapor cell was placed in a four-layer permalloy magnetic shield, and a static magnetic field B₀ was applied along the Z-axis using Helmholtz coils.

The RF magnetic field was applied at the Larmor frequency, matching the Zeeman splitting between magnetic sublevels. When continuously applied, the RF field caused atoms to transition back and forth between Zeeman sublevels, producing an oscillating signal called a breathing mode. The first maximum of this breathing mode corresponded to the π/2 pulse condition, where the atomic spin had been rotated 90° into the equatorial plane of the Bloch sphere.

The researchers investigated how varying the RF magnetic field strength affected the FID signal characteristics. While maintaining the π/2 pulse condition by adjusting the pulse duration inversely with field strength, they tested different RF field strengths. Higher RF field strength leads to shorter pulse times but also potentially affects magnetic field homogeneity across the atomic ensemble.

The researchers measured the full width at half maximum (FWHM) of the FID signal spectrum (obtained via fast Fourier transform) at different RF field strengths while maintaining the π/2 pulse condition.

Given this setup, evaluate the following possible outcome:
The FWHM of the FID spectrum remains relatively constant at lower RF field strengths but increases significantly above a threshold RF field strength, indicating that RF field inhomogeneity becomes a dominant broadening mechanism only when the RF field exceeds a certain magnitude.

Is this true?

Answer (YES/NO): NO